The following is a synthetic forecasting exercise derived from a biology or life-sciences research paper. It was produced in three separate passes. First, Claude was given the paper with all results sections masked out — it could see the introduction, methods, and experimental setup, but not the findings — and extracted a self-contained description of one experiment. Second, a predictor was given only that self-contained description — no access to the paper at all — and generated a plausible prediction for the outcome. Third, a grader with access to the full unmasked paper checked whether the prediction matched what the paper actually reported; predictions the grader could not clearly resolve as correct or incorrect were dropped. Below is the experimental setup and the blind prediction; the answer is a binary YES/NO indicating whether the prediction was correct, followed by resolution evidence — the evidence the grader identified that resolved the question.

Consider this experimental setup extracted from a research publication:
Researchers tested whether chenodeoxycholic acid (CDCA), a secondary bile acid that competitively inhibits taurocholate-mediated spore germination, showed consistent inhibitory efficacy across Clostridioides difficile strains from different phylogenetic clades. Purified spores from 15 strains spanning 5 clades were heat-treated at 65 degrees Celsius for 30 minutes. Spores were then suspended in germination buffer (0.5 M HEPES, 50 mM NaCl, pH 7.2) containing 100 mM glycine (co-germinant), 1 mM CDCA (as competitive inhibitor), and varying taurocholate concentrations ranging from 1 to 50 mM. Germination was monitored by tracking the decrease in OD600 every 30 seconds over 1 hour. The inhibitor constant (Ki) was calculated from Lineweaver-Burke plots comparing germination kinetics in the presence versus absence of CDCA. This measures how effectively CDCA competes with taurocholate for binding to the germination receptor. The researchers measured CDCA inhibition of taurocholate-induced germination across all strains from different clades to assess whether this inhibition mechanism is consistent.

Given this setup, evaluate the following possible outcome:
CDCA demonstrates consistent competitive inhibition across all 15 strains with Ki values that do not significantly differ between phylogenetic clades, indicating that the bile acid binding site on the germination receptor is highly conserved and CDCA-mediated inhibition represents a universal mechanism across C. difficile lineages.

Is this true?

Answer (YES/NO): YES